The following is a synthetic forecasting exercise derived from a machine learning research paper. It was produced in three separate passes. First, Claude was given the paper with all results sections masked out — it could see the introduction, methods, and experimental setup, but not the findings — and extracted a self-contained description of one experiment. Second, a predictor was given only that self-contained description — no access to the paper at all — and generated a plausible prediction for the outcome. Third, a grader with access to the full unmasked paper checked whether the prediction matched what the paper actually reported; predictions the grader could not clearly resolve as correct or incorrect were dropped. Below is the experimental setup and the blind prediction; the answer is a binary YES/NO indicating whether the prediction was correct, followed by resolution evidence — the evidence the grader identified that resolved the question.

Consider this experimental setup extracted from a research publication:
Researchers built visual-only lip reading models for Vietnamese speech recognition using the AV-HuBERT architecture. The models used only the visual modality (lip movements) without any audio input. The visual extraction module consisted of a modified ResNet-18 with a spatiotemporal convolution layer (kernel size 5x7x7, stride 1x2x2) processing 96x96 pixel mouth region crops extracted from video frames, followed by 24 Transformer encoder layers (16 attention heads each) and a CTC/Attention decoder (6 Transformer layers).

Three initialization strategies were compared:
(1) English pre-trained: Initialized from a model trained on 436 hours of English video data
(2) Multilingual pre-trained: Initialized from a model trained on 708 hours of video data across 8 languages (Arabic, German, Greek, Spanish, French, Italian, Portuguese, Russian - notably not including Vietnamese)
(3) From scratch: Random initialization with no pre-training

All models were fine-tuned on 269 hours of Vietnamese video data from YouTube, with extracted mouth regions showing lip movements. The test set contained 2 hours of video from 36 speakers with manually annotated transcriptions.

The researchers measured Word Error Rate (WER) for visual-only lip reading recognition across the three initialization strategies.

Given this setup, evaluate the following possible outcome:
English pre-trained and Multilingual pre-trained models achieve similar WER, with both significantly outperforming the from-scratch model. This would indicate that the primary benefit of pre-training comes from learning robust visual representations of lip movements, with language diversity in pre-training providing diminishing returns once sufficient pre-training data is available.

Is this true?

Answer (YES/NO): NO